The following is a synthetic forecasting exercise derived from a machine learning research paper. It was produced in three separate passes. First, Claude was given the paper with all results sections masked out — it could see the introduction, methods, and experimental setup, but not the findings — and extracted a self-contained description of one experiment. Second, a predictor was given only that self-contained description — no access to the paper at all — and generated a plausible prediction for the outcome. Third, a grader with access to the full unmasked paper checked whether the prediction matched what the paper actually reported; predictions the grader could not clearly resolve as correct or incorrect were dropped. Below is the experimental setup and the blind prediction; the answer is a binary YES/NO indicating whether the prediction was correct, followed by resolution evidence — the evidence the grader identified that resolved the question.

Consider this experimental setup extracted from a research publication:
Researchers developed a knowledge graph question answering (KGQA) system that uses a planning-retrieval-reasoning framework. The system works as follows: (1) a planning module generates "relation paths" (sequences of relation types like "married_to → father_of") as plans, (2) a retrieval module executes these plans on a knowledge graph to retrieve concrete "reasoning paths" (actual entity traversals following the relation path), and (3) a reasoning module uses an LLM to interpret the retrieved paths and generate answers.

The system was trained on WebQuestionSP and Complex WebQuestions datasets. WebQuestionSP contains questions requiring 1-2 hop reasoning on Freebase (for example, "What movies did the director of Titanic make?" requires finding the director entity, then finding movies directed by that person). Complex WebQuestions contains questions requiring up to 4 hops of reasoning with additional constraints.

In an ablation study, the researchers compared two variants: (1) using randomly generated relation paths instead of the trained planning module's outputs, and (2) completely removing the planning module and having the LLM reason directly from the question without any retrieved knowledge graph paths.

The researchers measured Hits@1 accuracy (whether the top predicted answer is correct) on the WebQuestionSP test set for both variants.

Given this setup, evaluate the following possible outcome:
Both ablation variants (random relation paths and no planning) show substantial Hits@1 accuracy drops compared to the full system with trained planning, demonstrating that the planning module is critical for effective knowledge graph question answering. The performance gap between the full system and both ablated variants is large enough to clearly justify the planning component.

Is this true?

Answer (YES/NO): YES